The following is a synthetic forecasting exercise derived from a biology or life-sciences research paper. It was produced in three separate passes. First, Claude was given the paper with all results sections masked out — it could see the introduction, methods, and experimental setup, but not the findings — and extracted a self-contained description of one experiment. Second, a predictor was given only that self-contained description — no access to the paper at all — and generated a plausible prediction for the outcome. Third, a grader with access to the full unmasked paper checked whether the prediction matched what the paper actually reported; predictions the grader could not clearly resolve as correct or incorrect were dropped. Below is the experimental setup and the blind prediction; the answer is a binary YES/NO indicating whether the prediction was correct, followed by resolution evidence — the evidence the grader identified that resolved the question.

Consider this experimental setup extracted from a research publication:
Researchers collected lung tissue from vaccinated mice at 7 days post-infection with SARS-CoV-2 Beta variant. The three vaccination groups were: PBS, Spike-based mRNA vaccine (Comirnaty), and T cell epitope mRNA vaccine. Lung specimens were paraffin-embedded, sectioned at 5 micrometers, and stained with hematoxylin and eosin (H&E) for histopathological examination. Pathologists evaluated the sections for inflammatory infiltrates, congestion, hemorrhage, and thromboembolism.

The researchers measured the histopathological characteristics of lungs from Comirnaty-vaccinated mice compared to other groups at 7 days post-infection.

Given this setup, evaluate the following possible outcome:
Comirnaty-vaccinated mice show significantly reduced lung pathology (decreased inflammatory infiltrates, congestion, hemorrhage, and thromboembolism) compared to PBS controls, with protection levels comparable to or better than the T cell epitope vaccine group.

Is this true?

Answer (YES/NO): NO